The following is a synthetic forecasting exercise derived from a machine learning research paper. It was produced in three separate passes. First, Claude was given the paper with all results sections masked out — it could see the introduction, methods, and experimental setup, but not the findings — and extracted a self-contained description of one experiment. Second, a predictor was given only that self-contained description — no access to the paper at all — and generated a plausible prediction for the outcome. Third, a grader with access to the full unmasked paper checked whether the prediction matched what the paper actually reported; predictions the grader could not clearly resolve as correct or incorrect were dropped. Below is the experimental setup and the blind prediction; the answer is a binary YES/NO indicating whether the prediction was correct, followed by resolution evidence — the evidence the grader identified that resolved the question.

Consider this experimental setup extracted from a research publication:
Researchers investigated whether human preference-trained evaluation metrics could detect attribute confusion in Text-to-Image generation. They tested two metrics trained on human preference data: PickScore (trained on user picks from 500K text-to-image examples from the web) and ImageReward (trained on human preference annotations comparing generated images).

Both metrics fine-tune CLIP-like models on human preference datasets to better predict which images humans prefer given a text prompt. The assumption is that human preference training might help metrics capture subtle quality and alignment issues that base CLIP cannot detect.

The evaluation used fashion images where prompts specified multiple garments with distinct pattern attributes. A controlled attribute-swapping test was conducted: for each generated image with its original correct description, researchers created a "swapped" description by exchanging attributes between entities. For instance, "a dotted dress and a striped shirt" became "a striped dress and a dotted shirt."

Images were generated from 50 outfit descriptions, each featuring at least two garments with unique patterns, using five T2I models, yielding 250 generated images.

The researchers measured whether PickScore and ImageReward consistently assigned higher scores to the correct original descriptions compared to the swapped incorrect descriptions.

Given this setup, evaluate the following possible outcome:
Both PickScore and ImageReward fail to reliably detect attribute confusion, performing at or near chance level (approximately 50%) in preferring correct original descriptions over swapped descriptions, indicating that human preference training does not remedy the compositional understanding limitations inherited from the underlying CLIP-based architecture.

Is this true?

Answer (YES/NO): NO